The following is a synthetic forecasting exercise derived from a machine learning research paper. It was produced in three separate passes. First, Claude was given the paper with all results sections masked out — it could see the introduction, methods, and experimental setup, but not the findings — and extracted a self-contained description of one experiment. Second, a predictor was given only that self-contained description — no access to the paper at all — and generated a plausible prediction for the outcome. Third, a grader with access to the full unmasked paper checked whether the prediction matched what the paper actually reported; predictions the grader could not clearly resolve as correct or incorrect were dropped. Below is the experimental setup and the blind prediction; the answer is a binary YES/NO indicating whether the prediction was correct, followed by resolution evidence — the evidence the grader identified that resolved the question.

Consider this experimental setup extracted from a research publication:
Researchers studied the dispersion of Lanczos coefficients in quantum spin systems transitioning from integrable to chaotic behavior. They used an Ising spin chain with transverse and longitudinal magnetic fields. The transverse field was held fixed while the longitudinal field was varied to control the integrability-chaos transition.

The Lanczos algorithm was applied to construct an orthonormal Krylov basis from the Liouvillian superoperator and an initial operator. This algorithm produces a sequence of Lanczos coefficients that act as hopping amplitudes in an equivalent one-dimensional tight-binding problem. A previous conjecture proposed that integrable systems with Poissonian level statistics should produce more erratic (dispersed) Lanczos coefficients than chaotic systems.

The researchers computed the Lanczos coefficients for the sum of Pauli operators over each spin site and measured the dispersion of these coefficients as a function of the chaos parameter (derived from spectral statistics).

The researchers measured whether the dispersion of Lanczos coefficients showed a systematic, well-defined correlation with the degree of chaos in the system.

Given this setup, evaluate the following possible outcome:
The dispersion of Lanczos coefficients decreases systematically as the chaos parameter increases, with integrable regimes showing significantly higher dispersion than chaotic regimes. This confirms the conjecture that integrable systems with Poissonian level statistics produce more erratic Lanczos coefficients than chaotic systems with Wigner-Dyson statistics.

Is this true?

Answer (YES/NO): NO